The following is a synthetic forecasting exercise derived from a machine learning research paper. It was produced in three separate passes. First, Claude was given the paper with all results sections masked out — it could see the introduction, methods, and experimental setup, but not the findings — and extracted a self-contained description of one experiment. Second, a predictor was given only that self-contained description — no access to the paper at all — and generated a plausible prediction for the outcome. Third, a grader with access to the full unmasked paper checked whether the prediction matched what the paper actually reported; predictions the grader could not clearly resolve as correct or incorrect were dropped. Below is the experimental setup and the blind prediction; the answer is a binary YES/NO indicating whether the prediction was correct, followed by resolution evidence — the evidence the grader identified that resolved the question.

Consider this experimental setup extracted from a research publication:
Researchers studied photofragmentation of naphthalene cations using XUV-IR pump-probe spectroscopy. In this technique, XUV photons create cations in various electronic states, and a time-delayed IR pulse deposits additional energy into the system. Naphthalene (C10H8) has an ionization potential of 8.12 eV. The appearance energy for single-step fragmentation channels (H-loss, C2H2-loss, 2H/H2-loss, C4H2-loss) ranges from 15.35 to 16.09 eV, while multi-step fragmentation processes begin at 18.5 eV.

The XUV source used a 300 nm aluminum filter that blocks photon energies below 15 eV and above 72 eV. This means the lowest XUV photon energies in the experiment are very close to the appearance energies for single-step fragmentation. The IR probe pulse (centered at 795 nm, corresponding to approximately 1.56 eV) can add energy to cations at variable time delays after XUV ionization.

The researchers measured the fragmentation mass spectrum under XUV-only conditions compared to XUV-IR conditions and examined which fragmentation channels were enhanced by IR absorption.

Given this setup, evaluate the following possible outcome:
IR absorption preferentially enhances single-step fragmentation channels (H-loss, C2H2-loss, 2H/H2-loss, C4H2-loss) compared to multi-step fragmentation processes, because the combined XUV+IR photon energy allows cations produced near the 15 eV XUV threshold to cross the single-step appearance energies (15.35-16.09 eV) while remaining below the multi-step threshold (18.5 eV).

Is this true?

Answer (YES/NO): YES